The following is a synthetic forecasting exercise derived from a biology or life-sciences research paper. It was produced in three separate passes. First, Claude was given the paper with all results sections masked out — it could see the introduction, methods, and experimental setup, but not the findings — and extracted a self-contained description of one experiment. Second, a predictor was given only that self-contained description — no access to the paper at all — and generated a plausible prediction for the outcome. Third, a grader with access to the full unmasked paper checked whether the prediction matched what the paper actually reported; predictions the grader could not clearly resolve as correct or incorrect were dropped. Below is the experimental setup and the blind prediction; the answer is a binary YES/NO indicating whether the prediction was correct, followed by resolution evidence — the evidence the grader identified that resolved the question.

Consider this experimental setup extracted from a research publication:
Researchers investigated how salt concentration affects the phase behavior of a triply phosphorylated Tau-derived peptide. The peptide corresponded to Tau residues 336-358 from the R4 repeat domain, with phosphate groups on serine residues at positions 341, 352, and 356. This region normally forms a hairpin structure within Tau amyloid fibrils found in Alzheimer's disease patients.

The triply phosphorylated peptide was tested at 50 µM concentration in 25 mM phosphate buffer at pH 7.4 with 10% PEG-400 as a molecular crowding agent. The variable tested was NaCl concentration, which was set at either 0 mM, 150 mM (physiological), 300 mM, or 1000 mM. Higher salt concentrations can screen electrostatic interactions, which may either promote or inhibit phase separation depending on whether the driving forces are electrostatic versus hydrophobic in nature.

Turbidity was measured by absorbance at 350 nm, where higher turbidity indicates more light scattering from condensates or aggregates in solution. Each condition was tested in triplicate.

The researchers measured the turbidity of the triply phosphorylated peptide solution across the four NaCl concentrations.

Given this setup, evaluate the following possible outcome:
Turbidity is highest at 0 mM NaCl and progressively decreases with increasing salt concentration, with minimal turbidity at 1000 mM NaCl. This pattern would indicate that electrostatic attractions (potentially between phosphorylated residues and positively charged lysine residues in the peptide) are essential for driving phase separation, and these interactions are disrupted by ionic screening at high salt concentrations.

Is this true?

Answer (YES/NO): NO